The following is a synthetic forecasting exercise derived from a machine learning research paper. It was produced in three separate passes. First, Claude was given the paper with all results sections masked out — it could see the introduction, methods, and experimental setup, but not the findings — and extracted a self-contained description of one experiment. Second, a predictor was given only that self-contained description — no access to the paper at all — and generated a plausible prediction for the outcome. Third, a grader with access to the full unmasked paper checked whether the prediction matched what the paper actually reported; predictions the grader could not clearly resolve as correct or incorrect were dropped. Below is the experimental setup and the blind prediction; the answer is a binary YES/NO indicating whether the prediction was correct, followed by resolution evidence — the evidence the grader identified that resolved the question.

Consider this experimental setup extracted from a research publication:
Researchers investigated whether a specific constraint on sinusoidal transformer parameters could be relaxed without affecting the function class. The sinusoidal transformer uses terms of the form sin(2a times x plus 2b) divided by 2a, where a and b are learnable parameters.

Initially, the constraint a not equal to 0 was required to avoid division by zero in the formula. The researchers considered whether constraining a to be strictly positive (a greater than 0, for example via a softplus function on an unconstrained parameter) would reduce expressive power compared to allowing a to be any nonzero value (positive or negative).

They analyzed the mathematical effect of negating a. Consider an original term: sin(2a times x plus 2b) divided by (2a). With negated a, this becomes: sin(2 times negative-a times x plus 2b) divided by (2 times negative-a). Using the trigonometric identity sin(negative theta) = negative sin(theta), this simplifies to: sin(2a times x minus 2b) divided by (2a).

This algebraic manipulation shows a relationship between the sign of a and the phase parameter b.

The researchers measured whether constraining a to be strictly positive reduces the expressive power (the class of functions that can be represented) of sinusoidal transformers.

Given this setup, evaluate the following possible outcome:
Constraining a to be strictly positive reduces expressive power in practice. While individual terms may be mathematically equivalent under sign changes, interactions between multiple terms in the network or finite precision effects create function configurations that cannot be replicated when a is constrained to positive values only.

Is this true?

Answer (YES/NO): NO